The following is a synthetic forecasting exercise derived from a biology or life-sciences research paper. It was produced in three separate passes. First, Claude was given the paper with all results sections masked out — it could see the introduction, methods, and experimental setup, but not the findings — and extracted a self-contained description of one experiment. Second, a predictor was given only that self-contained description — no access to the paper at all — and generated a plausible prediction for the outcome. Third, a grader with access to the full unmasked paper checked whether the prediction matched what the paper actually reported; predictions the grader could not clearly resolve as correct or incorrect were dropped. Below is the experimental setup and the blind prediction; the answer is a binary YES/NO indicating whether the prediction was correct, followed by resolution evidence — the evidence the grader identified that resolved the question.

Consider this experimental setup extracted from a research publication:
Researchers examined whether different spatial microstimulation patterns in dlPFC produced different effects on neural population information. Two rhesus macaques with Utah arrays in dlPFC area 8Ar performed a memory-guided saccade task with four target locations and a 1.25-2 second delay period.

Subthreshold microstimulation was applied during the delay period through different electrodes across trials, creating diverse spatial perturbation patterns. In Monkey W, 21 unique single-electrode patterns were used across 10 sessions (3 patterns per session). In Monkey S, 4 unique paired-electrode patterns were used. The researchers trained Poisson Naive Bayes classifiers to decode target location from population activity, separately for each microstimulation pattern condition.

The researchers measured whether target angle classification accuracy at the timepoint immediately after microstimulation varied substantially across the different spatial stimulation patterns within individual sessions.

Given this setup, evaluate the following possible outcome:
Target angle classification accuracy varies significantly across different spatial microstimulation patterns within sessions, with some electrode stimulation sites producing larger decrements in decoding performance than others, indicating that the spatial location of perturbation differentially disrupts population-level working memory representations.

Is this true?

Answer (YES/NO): NO